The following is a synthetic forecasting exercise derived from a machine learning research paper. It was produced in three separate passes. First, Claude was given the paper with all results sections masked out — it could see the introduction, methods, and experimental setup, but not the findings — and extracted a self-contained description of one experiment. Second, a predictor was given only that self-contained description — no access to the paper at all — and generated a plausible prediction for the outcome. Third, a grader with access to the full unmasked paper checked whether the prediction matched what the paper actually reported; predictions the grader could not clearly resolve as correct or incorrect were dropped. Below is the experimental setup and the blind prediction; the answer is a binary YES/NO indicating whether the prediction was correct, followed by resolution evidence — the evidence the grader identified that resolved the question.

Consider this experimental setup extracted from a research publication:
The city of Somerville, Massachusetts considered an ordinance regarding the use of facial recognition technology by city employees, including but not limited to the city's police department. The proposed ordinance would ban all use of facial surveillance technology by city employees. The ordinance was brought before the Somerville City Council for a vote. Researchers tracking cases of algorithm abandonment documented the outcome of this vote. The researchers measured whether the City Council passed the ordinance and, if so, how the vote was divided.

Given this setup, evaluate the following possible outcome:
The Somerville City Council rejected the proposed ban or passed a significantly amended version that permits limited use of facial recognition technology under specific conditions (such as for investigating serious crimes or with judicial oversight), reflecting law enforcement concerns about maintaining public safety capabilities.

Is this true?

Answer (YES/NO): NO